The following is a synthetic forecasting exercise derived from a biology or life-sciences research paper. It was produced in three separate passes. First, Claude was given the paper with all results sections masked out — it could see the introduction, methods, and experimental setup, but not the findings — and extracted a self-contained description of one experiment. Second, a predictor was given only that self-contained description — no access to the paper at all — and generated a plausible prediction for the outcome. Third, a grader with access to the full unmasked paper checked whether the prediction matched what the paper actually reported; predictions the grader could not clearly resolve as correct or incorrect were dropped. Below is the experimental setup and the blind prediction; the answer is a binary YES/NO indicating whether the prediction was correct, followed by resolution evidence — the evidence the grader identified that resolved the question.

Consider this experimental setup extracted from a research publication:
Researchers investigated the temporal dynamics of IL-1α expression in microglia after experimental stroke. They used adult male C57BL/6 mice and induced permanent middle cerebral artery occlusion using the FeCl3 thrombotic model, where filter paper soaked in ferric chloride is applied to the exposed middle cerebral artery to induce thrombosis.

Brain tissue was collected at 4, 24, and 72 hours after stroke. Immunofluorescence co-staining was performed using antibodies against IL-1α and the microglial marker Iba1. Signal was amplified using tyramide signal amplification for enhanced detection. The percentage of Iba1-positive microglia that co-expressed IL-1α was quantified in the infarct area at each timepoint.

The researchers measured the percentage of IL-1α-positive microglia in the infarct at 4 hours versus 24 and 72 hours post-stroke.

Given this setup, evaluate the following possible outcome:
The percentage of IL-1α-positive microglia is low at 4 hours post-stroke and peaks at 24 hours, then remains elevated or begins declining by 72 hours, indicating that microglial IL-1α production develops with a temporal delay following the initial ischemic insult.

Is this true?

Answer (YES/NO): NO